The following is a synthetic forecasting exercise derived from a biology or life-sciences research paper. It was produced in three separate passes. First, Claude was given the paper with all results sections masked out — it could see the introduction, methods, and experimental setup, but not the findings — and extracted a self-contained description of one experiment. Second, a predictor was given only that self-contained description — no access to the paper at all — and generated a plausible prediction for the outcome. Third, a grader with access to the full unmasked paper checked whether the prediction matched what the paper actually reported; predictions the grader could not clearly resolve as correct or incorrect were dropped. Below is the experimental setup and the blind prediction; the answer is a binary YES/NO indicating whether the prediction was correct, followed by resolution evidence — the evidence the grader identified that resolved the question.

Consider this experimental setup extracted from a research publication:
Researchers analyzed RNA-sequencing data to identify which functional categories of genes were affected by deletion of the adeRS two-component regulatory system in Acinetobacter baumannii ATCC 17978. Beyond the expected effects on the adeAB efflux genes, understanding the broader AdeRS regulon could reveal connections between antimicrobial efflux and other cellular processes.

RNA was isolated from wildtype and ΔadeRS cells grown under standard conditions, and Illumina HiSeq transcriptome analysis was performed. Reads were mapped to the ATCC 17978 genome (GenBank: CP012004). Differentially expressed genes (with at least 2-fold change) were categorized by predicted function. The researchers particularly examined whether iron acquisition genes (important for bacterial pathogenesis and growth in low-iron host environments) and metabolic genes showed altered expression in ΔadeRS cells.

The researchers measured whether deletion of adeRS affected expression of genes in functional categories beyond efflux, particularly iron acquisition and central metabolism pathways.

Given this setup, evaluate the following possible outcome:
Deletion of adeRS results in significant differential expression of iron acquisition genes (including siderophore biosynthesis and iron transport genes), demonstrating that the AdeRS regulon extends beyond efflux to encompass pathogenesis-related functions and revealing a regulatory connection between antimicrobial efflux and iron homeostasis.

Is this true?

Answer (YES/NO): YES